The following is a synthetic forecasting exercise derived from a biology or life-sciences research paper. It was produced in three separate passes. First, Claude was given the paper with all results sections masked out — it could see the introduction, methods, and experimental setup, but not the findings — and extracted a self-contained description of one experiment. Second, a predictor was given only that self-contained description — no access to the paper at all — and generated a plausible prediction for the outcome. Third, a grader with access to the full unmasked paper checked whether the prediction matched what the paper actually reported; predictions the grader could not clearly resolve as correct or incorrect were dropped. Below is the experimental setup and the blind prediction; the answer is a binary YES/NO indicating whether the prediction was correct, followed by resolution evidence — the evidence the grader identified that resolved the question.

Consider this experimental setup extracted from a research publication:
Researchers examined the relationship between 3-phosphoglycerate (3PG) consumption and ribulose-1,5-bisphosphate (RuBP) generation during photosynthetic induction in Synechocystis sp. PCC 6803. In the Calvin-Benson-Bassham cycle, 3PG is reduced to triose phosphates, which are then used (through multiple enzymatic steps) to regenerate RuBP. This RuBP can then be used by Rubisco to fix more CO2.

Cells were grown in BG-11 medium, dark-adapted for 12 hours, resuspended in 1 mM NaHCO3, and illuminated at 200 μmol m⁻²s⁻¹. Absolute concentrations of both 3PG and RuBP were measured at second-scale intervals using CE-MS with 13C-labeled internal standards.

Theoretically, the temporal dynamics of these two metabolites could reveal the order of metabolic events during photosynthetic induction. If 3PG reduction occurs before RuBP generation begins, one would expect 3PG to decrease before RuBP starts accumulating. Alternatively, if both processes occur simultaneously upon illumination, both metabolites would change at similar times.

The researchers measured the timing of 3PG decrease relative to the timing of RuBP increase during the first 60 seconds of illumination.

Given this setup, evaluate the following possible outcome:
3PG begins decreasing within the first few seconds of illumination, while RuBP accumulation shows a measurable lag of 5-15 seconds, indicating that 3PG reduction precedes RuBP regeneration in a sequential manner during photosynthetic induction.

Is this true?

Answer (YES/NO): NO